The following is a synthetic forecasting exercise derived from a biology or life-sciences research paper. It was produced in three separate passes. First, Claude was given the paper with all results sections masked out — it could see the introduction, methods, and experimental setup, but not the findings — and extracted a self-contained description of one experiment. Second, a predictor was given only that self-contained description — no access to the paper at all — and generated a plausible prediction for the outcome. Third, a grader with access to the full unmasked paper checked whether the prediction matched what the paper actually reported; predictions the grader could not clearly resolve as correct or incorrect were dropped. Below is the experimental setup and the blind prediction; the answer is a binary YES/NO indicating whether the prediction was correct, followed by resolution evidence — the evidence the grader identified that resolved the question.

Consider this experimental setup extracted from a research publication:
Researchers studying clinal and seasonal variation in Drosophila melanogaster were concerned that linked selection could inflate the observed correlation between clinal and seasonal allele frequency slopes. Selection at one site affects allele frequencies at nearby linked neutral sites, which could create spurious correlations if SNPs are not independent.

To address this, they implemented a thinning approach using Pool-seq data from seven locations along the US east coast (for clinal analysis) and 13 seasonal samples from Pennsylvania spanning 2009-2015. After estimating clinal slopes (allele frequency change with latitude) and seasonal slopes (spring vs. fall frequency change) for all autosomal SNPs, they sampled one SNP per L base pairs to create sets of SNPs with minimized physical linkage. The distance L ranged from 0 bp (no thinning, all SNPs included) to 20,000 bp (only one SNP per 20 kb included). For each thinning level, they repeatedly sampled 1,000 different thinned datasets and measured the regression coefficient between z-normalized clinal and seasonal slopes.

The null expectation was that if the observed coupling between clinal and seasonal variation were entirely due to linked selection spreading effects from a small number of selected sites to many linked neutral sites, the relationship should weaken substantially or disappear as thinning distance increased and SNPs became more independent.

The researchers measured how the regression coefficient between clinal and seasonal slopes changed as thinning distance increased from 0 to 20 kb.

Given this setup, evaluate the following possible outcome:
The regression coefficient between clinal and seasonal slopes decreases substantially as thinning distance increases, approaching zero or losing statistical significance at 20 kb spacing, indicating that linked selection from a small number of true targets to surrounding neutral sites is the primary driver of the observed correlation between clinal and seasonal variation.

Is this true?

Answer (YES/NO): NO